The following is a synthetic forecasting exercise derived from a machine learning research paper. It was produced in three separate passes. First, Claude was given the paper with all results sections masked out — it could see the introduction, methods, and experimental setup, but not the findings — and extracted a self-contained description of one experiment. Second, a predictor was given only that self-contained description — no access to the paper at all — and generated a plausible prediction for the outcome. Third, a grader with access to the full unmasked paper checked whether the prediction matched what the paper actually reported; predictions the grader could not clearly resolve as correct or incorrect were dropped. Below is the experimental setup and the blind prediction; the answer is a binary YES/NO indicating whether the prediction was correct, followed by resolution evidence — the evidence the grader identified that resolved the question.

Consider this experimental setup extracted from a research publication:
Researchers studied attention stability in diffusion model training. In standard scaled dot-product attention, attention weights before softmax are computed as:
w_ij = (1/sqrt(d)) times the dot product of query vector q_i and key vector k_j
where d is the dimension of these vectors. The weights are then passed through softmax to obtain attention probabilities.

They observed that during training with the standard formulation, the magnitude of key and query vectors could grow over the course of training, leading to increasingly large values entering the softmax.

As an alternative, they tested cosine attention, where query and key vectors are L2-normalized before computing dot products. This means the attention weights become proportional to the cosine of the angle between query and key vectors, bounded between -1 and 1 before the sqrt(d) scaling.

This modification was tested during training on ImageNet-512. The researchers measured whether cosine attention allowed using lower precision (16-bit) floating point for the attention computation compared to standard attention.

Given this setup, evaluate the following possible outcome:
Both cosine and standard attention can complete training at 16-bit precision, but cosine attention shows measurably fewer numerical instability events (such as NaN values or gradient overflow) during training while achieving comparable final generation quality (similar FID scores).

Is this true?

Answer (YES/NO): NO